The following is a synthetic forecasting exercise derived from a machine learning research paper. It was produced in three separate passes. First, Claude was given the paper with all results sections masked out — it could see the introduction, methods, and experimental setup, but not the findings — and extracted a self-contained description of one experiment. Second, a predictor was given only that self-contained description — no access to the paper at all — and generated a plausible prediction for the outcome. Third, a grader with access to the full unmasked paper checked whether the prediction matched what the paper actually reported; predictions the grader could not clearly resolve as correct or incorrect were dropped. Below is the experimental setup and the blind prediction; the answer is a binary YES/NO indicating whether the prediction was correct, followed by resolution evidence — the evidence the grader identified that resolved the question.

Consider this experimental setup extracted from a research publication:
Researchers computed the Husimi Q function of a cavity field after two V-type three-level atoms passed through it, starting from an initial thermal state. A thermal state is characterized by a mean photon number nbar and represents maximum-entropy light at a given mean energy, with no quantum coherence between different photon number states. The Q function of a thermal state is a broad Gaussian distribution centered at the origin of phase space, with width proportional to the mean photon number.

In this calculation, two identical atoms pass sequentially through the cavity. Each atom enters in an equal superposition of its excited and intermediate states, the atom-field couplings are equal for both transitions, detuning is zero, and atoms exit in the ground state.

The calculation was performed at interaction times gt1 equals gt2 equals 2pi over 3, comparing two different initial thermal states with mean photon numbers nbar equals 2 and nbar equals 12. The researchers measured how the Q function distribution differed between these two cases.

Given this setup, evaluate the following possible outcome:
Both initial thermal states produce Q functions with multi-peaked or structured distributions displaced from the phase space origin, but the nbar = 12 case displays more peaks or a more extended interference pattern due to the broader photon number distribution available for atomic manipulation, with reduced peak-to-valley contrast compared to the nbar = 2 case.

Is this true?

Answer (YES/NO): NO